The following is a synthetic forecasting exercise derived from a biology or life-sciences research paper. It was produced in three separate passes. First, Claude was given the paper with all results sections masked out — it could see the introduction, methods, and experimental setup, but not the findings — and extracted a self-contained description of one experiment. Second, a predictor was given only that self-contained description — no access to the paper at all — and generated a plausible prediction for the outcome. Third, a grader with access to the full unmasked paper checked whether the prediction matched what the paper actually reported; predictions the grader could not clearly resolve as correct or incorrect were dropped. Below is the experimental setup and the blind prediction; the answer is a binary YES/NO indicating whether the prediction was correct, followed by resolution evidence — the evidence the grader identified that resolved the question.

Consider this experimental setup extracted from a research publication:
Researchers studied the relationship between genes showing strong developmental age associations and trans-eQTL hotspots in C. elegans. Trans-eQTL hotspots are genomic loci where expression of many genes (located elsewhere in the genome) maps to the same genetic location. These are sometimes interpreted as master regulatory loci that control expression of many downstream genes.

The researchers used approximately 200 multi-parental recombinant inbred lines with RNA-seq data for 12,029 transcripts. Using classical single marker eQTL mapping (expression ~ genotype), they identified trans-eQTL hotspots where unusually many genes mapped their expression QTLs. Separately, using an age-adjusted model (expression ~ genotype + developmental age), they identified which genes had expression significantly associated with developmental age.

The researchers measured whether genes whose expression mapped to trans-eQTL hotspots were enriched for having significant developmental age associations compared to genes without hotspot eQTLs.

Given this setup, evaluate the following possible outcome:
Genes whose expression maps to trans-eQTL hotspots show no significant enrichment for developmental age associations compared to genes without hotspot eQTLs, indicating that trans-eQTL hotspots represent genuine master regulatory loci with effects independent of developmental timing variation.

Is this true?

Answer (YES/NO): NO